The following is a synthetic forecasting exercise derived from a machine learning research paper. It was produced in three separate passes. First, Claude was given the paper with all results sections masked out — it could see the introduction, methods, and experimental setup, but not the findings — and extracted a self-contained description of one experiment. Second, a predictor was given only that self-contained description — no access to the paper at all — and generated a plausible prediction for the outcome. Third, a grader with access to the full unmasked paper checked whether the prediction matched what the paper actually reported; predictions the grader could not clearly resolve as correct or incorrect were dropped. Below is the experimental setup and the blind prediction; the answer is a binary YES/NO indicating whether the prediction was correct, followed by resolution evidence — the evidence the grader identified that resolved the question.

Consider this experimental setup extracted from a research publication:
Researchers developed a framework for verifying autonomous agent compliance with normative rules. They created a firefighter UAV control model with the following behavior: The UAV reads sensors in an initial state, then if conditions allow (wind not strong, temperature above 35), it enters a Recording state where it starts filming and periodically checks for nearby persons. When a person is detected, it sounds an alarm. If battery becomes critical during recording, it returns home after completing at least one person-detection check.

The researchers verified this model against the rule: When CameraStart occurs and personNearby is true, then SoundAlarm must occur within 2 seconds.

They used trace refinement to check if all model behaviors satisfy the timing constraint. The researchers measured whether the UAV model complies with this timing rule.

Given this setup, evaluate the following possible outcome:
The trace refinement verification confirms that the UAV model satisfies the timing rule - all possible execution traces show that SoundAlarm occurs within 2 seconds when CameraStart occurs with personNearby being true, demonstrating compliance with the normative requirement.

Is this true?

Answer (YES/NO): YES